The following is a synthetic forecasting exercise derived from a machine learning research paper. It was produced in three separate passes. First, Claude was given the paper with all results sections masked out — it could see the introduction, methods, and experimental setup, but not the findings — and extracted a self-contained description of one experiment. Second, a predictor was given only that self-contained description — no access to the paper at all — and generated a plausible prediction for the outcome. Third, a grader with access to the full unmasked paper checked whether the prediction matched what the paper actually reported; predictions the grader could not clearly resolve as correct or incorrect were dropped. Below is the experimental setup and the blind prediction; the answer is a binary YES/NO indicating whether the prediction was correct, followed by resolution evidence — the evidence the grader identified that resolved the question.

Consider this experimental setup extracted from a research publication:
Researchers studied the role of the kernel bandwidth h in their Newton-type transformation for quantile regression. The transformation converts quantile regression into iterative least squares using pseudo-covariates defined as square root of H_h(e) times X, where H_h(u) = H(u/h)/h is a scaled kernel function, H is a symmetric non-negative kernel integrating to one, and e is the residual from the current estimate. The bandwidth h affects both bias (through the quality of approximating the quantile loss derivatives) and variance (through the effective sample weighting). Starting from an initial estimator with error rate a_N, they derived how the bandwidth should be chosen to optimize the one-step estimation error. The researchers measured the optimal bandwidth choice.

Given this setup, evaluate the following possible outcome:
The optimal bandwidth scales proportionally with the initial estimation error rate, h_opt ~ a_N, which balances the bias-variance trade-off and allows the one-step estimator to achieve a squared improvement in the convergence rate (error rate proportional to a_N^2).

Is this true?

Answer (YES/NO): YES